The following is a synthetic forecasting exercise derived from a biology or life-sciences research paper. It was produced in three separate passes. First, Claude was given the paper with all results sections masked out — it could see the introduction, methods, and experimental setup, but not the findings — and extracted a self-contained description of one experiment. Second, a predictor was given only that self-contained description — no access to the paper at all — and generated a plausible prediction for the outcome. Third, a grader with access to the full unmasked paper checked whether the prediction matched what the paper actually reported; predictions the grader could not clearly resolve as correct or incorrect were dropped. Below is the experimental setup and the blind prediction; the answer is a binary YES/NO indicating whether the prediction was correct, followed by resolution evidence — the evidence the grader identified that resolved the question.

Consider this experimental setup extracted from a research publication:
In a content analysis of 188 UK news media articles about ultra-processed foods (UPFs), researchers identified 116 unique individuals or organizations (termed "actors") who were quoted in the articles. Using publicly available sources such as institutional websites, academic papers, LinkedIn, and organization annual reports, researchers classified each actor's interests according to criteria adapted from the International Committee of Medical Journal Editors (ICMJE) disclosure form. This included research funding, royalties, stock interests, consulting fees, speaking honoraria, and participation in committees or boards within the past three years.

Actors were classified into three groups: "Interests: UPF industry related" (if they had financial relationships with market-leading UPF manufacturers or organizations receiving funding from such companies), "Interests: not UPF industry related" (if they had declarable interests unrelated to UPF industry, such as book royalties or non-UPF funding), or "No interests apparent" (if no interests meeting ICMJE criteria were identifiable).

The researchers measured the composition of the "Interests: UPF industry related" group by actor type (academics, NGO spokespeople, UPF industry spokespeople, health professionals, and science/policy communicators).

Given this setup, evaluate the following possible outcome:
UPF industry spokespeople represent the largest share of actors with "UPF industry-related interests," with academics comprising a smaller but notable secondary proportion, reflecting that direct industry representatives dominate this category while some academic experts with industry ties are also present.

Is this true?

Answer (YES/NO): NO